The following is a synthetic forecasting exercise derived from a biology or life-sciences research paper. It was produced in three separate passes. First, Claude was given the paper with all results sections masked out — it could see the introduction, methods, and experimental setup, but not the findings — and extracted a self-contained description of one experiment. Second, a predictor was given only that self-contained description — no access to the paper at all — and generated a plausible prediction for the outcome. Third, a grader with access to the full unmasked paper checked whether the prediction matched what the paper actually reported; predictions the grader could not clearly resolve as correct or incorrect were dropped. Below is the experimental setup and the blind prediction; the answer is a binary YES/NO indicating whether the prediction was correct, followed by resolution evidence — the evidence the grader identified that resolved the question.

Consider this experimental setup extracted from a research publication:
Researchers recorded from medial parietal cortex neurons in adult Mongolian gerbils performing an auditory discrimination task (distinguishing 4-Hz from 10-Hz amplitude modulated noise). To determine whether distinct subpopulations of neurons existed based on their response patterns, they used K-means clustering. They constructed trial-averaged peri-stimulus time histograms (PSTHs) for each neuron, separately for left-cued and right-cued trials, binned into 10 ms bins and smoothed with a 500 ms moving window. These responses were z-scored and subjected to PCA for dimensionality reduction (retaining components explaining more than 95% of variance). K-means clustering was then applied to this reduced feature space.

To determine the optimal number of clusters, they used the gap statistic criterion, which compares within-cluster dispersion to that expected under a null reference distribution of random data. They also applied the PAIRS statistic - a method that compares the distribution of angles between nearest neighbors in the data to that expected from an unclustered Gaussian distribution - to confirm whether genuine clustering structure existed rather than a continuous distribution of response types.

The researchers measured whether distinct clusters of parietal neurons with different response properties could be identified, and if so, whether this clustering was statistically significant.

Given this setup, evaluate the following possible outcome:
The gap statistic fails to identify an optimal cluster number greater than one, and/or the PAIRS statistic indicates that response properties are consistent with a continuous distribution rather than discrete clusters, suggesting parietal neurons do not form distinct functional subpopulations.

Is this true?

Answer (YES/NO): NO